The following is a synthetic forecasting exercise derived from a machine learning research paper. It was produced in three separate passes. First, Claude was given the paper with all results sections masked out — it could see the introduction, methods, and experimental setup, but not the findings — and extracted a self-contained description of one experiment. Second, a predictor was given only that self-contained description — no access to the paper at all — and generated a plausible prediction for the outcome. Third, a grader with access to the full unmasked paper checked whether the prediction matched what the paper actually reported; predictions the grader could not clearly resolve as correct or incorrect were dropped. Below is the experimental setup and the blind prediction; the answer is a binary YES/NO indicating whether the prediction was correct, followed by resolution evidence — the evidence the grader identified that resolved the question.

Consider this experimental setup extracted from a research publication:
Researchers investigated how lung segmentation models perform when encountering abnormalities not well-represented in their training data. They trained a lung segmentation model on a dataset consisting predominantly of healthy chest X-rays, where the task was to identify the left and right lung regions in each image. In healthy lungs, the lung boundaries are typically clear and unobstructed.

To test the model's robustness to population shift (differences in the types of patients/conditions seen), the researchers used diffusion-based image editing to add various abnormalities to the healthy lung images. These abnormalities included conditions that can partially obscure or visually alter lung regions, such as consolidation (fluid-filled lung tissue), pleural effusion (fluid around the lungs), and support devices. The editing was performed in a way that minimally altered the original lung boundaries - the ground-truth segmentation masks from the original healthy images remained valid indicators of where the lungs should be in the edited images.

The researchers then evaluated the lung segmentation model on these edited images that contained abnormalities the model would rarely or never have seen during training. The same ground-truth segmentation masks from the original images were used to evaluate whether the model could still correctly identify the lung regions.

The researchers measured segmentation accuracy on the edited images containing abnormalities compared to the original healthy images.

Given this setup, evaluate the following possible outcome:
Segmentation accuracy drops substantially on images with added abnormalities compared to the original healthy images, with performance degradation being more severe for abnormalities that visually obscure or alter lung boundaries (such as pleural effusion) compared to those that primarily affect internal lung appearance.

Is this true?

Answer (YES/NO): NO